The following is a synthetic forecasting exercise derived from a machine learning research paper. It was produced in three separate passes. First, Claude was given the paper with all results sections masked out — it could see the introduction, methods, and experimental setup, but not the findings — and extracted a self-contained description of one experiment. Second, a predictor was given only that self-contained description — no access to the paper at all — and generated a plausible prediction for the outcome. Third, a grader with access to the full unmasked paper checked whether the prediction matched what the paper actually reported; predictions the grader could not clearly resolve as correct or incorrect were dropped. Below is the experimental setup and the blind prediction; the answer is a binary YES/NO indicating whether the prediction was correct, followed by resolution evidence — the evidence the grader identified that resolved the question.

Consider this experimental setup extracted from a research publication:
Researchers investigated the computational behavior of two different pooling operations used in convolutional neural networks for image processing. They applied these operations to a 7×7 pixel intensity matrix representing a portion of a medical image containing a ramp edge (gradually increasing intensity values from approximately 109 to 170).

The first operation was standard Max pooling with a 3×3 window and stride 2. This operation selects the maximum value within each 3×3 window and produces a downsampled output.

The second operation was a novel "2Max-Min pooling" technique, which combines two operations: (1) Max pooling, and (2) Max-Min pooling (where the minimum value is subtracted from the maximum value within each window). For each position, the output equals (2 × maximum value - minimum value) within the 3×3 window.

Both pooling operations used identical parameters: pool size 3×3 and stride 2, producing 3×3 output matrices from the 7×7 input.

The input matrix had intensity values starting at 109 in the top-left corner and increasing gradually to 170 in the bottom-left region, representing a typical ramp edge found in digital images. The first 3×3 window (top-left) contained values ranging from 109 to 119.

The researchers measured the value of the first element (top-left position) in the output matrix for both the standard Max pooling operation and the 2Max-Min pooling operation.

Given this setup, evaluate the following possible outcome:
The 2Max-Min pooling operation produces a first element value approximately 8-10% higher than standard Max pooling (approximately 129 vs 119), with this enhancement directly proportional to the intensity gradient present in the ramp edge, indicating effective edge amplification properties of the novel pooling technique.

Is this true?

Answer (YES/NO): YES